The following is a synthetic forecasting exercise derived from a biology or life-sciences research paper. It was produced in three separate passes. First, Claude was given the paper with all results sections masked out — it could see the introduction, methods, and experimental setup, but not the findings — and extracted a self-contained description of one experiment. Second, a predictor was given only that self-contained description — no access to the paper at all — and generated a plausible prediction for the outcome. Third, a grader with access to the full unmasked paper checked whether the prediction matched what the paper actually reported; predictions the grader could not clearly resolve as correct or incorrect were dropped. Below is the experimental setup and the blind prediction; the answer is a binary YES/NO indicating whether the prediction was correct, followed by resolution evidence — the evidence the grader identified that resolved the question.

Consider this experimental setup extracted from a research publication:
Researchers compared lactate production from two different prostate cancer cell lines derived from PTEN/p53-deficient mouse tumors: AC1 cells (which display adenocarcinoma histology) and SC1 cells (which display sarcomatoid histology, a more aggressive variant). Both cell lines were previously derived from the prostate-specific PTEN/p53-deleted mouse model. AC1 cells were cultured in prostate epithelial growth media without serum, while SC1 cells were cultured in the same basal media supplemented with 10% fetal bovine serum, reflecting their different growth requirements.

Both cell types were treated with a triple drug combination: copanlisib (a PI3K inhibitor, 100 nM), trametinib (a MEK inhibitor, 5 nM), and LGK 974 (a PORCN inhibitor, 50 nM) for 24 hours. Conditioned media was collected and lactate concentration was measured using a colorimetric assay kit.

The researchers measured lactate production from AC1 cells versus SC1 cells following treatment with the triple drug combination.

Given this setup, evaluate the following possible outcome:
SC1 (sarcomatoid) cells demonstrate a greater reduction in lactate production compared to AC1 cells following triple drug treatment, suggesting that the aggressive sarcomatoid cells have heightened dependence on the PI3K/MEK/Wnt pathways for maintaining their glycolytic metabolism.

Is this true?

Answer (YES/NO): NO